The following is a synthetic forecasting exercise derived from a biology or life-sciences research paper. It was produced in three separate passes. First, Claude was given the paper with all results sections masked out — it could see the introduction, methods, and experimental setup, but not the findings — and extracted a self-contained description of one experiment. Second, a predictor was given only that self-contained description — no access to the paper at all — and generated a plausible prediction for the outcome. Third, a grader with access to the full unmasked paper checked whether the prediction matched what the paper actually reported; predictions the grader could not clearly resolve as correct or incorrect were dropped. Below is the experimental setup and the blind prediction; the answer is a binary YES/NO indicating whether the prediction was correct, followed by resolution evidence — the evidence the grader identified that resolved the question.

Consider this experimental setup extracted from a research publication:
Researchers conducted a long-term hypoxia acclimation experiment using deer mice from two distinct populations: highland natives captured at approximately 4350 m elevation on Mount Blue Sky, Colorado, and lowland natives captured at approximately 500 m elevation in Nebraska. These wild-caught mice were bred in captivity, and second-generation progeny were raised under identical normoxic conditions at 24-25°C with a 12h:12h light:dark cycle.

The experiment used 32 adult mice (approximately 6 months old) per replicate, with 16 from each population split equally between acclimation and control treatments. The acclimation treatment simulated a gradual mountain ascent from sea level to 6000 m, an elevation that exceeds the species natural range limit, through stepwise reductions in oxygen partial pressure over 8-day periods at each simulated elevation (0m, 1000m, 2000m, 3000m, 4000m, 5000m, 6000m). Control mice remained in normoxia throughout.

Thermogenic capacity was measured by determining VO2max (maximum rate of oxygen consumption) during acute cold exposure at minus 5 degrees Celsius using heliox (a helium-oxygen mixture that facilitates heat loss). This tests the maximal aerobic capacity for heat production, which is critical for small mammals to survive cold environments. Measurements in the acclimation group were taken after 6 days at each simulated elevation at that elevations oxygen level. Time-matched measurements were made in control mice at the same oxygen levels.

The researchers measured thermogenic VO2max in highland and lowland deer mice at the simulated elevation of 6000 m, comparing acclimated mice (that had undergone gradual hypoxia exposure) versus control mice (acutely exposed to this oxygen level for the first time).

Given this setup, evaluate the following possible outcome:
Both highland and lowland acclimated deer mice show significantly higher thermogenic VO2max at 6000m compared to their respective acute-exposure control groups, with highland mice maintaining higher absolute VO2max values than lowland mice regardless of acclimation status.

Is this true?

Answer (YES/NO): NO